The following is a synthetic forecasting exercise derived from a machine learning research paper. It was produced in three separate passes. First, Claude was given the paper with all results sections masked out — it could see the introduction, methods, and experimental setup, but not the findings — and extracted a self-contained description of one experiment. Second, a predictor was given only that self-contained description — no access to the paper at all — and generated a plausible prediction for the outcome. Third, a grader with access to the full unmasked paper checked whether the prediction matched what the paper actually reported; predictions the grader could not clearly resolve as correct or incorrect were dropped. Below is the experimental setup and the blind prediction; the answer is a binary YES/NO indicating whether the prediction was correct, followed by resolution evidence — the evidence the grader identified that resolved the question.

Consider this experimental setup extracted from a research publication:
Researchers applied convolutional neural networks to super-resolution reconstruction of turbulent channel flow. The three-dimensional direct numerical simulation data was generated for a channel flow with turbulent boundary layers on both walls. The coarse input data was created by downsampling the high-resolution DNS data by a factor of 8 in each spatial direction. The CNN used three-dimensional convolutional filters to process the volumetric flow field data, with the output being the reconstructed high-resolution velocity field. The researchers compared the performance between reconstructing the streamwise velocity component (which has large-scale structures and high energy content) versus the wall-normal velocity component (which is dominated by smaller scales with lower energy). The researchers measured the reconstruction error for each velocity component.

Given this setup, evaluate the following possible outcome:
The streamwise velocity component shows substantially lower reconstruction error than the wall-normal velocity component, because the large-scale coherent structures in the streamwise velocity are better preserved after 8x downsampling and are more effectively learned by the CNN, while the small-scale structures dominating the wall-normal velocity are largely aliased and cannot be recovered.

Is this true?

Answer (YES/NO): YES